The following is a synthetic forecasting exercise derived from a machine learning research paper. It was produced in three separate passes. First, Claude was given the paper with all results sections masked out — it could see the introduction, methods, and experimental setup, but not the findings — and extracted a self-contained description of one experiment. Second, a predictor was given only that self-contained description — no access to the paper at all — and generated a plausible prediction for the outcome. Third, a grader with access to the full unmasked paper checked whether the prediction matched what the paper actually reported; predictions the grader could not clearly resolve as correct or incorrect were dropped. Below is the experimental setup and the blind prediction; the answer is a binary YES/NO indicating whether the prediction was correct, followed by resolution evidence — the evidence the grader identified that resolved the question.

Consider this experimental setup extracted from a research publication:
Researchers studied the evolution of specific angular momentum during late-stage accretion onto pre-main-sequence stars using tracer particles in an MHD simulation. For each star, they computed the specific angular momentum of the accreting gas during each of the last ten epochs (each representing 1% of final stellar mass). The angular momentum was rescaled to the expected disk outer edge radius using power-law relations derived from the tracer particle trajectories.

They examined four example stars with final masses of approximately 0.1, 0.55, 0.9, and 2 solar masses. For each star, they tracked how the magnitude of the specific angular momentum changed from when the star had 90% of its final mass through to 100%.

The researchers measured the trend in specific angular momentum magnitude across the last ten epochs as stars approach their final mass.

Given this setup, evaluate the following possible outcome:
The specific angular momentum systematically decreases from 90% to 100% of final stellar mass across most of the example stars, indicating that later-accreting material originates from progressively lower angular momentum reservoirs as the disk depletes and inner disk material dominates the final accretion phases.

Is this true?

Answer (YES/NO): NO